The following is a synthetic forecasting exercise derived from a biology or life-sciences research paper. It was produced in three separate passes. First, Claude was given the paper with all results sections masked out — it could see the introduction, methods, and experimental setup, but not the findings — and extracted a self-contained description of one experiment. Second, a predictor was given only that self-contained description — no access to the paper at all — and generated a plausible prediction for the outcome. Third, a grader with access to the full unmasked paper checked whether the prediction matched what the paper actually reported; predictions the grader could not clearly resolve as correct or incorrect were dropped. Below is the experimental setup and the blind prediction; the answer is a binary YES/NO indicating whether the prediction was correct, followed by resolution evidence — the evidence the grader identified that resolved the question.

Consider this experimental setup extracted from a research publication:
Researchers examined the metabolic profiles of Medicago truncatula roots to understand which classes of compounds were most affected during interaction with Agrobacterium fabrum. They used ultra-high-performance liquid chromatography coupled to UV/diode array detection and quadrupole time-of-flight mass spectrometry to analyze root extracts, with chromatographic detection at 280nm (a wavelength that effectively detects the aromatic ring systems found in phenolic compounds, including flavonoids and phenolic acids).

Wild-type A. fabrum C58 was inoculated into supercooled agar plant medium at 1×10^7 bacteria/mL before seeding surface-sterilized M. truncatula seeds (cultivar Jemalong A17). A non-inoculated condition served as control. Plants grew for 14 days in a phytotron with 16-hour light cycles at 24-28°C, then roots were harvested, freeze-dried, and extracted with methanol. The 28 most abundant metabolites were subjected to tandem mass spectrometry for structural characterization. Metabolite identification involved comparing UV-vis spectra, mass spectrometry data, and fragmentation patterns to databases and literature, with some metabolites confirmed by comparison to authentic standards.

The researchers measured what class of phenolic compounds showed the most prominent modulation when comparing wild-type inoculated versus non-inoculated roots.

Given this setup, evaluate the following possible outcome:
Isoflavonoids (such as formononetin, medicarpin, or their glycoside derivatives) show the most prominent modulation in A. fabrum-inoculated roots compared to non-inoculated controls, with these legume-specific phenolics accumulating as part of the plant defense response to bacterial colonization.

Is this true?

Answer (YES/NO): NO